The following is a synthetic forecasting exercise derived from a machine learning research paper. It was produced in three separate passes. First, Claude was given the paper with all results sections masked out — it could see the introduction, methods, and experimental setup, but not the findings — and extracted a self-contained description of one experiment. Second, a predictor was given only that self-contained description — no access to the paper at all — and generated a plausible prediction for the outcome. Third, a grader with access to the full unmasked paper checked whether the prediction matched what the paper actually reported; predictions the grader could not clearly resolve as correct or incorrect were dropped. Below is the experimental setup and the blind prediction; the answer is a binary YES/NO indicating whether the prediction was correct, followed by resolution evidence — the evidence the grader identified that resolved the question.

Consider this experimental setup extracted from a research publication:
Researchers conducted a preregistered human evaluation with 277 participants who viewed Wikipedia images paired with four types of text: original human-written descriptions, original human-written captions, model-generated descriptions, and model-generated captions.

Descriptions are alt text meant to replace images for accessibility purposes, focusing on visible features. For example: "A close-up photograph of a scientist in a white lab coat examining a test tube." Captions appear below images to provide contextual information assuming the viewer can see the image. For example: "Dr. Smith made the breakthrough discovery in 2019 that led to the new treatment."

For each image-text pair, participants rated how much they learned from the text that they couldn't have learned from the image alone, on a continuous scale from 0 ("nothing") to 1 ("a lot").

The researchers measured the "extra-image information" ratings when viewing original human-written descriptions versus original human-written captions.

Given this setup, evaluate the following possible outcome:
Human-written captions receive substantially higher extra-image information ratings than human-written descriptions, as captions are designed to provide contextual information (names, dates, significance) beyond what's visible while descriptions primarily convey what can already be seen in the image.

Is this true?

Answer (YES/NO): YES